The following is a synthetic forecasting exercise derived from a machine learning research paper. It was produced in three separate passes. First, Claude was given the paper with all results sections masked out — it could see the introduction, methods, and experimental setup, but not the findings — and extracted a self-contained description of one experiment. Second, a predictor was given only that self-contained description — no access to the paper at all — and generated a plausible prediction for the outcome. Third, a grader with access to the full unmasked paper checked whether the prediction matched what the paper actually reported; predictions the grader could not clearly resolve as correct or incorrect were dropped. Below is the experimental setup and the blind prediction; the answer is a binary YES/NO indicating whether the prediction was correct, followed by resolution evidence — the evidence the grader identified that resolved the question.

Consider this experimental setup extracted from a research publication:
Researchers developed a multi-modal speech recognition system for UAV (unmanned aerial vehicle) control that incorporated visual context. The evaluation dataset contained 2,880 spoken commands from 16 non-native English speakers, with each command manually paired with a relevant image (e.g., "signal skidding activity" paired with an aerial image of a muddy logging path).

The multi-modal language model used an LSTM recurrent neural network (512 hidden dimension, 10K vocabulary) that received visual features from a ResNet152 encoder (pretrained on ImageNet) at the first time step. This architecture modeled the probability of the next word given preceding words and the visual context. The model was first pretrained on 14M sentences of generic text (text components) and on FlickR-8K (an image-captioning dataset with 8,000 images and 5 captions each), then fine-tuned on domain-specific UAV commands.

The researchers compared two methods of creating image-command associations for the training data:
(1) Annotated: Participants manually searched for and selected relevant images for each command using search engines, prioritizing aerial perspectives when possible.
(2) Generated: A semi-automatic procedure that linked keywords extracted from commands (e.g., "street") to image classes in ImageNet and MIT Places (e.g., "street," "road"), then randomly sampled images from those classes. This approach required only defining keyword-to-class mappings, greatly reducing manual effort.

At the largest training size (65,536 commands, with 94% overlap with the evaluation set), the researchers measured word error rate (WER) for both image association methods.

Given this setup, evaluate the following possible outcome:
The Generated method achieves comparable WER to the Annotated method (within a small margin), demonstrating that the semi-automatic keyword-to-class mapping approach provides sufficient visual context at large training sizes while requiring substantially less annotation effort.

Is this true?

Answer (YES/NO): YES